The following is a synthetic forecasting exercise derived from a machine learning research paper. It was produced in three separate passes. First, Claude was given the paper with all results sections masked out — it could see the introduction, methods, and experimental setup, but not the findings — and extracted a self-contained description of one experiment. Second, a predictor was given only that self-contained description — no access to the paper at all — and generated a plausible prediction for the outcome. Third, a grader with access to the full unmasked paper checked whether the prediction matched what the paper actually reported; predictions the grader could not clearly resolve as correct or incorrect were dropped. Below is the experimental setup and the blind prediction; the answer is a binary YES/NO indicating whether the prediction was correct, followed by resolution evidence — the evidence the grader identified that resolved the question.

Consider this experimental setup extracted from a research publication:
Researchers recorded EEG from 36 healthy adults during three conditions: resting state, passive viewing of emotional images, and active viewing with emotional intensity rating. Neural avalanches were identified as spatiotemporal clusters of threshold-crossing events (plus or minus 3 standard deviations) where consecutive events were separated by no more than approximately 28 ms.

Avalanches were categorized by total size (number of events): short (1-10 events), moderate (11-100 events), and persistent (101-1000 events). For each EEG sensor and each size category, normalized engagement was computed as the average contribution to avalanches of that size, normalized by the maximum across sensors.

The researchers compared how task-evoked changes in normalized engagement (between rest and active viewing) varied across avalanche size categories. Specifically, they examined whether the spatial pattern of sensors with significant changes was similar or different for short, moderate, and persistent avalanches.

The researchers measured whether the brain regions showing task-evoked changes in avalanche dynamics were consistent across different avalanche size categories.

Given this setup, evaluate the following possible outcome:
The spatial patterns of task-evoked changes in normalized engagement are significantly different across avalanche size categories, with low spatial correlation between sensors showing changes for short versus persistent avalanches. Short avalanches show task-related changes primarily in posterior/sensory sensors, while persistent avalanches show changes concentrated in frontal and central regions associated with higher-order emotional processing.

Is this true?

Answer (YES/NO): NO